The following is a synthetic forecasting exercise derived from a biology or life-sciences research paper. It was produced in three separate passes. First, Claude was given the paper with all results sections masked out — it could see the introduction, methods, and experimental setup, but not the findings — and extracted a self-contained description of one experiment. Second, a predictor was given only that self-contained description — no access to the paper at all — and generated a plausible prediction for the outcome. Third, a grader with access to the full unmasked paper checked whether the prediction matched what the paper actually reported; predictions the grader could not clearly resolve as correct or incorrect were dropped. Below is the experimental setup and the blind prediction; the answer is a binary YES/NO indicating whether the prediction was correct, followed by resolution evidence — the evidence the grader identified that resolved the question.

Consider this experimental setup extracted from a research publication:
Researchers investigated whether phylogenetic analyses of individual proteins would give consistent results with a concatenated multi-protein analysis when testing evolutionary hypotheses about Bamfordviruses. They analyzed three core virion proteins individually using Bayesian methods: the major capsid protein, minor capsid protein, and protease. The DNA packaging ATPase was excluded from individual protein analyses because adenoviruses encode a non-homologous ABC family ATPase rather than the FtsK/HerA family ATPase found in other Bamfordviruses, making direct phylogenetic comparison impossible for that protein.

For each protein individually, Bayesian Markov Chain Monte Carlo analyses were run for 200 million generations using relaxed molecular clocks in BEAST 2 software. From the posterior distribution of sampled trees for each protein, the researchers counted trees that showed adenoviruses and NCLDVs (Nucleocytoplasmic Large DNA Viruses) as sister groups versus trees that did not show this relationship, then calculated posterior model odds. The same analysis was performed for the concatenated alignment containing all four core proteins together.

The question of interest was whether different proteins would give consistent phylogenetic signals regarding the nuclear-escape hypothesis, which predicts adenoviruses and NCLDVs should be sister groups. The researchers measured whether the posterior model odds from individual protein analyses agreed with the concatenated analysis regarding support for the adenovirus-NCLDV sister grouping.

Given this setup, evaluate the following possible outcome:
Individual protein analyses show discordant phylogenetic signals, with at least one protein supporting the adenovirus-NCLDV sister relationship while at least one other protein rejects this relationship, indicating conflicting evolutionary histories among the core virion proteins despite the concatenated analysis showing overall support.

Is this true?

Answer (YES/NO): NO